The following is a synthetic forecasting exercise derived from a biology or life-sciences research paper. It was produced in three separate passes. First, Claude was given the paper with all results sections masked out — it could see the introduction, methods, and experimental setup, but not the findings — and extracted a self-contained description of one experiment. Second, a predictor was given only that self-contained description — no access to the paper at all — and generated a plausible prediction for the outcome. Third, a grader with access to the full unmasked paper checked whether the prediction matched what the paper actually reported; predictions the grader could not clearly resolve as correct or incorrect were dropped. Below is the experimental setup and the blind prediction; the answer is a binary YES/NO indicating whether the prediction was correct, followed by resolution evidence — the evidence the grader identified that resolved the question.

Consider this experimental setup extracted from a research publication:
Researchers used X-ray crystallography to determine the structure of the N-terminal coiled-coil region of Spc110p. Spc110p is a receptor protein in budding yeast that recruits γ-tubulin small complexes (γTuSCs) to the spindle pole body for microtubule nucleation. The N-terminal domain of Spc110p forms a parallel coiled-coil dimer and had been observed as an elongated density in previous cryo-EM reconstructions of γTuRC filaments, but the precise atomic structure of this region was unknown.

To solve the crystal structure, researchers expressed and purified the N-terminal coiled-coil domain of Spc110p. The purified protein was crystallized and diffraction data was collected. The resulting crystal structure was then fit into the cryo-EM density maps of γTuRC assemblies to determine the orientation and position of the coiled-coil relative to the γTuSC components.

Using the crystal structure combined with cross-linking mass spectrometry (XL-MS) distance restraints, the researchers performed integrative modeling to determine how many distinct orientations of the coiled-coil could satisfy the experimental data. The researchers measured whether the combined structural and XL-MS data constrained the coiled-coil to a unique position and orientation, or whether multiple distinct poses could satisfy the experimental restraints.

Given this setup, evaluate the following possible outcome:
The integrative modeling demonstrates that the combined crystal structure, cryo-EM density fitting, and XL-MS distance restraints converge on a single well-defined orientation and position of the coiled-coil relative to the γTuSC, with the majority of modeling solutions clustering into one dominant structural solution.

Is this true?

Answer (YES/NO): YES